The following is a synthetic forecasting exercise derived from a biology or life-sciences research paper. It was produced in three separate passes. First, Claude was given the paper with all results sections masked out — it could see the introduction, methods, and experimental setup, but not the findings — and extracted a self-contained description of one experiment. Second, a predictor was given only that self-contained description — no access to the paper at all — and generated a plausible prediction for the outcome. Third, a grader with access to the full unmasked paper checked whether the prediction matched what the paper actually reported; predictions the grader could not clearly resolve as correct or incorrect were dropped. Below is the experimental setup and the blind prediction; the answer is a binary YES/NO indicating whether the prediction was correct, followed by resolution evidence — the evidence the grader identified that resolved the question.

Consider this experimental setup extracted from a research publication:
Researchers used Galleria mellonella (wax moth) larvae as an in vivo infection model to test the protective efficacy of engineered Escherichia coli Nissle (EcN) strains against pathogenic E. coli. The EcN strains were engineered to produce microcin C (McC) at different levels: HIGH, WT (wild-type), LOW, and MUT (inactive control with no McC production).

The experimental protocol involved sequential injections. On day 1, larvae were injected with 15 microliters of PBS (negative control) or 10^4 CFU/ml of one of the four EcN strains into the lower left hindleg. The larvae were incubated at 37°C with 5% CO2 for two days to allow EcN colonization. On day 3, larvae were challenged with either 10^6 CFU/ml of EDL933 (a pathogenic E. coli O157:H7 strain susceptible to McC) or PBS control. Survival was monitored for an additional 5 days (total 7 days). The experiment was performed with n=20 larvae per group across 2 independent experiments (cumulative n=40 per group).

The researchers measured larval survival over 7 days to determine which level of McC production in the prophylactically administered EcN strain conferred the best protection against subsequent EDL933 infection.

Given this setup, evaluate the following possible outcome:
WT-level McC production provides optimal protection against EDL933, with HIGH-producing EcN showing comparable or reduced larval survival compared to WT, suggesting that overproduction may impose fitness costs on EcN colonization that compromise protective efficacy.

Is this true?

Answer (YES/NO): NO